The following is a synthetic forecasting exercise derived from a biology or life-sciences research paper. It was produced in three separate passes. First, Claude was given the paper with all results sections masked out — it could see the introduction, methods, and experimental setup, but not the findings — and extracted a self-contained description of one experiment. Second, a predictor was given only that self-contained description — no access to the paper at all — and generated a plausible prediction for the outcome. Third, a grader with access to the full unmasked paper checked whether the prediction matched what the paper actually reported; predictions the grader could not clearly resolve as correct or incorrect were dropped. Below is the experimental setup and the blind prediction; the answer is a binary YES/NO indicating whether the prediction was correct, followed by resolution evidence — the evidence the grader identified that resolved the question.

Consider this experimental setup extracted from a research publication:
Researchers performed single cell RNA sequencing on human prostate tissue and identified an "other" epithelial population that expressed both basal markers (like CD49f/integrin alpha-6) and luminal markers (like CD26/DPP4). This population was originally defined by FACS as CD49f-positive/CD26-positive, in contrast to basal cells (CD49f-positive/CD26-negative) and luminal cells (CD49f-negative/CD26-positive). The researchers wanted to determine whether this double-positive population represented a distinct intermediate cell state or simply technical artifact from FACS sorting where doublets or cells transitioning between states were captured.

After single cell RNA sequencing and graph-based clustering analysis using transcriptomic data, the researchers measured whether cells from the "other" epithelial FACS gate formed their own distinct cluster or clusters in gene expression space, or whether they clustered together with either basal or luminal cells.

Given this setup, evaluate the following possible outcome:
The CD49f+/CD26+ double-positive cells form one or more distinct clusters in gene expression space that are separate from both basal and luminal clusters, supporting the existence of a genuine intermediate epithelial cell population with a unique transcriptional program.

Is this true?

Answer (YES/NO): NO